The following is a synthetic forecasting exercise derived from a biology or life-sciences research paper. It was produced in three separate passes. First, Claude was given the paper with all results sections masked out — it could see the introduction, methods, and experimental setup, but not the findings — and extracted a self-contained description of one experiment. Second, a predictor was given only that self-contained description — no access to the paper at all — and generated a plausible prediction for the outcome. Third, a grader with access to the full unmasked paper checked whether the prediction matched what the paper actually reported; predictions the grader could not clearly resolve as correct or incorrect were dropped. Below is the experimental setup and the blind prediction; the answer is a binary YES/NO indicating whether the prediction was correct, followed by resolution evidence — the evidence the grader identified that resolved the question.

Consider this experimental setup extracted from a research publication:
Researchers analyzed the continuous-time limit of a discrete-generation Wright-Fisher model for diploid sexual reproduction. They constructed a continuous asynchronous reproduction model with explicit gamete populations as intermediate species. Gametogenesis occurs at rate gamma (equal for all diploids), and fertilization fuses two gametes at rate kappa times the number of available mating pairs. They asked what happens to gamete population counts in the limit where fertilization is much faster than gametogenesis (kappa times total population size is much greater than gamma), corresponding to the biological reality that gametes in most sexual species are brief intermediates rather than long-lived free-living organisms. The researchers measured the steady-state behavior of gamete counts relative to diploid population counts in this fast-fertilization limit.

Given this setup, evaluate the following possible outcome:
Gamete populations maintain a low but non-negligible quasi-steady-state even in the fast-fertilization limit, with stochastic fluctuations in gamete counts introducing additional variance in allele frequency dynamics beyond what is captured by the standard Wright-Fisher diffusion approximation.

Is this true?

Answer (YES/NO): NO